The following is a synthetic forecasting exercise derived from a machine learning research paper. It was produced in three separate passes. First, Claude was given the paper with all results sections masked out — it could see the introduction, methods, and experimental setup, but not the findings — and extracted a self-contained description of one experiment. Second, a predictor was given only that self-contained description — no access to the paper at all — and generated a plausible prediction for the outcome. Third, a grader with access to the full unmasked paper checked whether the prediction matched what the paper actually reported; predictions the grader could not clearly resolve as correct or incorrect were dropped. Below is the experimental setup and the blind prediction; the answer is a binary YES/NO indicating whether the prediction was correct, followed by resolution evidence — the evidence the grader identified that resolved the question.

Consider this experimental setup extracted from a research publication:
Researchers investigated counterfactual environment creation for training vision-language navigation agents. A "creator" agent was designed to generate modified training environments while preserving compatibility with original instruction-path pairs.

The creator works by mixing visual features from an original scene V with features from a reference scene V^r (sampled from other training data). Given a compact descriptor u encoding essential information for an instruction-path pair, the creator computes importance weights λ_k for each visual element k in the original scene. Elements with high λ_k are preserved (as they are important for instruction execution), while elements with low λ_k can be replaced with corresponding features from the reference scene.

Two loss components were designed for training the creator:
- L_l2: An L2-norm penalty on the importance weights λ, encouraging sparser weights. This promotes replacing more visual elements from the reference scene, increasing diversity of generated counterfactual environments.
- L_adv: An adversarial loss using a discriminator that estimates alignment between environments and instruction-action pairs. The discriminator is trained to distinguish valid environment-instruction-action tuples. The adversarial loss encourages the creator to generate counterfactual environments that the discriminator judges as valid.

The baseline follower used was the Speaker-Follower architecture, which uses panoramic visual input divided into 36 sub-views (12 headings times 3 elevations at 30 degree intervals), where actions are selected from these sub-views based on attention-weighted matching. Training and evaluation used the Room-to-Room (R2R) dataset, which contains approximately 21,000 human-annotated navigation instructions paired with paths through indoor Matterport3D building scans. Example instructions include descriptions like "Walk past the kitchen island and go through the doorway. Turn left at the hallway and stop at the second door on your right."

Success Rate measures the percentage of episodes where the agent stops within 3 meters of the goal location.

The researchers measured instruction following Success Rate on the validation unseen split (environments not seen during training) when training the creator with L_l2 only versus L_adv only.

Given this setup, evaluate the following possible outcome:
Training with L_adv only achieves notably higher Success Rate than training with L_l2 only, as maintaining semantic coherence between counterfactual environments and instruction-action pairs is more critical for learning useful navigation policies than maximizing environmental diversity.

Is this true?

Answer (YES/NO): YES